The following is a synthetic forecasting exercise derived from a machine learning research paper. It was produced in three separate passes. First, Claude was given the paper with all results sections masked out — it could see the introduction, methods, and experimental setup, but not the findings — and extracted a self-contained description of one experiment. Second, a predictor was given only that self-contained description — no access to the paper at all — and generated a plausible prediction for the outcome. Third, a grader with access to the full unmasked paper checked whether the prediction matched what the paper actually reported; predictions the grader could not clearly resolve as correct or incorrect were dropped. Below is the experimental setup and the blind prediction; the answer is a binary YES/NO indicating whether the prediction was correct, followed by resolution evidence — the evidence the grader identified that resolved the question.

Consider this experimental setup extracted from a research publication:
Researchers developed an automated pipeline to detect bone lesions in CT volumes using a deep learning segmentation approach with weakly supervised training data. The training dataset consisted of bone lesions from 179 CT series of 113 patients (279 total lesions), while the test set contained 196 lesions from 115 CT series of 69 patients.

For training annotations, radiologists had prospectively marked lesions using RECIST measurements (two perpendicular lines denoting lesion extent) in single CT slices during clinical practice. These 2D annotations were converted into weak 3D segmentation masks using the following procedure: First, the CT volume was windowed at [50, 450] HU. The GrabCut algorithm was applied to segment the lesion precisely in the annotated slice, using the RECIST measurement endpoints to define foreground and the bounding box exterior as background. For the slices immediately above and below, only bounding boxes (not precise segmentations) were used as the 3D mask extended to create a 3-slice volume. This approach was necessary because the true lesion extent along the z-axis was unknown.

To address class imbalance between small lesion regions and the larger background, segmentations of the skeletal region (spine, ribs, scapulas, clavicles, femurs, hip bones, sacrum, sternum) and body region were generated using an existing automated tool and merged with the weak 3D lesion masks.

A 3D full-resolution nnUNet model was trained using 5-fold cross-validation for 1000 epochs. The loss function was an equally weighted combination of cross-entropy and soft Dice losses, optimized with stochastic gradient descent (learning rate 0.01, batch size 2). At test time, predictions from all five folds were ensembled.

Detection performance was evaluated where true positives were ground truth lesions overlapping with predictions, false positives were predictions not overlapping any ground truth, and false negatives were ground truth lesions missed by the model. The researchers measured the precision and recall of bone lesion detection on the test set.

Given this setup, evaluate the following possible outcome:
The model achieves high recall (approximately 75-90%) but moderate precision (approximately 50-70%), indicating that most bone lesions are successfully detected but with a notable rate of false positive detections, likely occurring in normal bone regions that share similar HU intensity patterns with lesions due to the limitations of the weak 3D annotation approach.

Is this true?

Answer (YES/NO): NO